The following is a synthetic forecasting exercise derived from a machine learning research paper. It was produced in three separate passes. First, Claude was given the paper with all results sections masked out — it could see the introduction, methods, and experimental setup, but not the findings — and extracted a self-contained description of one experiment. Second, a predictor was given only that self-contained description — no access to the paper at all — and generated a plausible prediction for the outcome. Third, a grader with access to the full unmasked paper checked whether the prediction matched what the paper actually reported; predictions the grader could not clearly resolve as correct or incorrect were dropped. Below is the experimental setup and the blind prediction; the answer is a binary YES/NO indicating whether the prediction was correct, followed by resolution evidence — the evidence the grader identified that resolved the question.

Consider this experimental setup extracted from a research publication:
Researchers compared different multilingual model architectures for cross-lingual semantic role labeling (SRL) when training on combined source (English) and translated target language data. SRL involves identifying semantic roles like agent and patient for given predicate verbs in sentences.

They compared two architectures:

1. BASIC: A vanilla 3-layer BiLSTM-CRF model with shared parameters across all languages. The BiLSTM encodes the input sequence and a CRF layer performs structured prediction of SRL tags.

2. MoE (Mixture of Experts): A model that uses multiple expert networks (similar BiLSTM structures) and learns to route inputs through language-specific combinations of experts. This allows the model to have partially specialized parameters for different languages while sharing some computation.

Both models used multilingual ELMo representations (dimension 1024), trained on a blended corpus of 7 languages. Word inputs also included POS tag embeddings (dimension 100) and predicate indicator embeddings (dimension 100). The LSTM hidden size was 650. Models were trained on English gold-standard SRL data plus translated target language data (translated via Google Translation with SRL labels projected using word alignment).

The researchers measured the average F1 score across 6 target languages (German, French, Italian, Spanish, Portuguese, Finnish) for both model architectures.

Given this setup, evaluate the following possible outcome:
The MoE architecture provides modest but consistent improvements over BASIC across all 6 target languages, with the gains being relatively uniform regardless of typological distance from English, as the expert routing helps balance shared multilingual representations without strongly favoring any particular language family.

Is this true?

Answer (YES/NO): NO